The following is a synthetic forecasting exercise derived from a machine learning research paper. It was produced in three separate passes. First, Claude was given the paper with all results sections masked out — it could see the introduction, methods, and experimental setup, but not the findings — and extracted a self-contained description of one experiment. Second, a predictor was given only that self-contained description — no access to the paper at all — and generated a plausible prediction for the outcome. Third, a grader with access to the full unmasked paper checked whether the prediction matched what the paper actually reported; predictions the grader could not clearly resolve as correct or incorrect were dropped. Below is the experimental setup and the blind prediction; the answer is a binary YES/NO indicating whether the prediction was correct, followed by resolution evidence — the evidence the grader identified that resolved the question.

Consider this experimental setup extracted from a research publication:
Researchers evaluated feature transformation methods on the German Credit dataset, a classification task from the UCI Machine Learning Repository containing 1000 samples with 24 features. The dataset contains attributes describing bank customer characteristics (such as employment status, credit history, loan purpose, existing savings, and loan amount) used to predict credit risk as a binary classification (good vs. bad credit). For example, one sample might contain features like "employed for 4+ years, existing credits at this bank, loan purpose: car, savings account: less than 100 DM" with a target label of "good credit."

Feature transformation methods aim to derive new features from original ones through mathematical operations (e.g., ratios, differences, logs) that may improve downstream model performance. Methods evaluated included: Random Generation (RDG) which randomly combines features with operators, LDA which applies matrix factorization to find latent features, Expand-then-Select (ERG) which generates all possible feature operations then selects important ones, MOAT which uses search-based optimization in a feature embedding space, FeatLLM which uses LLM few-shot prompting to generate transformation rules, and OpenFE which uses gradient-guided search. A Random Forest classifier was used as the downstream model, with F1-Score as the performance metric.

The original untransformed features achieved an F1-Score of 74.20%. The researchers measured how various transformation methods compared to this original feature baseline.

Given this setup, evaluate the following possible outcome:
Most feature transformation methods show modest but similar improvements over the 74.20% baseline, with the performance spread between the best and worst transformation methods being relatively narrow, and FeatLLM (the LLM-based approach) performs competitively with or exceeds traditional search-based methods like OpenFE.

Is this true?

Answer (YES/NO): NO